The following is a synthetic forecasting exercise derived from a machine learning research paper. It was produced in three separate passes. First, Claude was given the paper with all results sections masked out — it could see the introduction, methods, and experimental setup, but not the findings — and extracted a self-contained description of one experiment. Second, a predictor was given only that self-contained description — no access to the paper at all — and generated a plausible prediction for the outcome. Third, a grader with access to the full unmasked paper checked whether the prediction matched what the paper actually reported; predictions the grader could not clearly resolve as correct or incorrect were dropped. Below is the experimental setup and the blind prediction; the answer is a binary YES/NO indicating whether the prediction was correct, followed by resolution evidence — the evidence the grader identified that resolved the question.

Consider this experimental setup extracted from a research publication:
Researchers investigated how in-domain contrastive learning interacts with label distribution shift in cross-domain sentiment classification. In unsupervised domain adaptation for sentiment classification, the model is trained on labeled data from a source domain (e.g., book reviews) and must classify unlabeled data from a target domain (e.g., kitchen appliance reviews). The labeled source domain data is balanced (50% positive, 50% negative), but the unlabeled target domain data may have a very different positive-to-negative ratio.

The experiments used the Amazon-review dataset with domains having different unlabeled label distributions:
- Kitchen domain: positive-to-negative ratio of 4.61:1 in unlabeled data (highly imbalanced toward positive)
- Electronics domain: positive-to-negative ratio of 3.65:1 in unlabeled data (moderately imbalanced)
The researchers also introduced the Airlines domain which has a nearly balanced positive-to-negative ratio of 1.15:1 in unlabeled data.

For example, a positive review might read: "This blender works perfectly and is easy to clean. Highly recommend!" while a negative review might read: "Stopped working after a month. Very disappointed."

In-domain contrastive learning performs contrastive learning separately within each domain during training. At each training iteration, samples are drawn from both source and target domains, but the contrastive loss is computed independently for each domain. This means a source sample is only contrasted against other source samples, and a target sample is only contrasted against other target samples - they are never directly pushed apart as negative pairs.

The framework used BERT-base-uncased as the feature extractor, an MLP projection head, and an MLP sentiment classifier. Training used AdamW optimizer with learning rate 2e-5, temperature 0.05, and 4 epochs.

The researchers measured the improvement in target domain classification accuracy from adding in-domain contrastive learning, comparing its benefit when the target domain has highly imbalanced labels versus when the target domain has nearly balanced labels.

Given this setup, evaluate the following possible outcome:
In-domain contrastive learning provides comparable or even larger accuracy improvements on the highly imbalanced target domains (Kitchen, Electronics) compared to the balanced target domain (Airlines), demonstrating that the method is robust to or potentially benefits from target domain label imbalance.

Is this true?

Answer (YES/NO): NO